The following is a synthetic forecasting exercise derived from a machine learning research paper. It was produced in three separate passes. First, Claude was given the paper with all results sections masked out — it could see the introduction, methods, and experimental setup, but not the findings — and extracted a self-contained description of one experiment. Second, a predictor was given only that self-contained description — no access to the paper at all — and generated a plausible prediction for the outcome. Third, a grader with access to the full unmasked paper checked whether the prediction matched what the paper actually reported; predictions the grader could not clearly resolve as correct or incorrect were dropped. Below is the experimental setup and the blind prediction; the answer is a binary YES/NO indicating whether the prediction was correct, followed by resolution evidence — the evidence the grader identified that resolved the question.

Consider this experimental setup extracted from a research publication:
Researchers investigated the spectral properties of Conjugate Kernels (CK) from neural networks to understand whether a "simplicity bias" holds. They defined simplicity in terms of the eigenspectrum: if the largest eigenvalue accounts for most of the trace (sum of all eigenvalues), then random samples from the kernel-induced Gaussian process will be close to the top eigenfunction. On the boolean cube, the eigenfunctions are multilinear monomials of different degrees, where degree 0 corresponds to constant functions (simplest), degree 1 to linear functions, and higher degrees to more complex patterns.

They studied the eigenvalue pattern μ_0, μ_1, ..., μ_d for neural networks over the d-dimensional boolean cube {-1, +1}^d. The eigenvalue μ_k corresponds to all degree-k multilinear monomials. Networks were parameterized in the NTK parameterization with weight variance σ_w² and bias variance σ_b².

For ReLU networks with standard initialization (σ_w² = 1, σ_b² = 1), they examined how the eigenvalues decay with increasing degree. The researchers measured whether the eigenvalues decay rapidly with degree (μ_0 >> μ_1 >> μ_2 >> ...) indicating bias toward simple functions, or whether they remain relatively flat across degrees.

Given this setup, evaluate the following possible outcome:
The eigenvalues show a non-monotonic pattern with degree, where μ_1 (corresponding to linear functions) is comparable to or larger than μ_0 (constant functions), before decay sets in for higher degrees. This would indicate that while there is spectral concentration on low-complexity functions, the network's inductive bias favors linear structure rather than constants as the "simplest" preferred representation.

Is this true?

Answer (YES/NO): NO